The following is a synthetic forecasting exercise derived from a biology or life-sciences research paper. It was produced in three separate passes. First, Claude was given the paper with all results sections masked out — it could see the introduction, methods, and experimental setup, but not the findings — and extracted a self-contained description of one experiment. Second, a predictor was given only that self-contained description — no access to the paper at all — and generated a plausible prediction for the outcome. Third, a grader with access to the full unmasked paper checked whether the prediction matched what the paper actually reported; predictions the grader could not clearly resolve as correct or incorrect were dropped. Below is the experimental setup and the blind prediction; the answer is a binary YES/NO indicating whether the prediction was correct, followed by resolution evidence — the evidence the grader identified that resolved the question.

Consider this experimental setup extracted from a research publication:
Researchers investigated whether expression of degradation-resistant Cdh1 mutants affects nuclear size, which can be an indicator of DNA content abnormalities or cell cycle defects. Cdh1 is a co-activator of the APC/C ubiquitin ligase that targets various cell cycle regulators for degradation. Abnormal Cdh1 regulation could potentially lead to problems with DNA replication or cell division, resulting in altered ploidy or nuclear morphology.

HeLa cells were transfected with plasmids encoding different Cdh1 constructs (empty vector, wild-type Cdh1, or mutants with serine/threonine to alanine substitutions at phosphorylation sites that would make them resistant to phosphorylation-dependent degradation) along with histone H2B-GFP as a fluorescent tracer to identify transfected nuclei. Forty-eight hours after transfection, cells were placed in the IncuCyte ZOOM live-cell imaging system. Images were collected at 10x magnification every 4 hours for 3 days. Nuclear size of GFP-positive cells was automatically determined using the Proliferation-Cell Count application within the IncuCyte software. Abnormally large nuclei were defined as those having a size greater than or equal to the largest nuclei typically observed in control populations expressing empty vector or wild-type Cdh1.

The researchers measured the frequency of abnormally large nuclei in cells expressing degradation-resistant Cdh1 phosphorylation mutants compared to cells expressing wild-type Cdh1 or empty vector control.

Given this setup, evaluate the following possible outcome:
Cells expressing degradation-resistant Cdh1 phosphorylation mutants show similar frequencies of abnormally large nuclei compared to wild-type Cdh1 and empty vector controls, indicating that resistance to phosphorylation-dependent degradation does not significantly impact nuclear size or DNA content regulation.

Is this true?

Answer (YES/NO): NO